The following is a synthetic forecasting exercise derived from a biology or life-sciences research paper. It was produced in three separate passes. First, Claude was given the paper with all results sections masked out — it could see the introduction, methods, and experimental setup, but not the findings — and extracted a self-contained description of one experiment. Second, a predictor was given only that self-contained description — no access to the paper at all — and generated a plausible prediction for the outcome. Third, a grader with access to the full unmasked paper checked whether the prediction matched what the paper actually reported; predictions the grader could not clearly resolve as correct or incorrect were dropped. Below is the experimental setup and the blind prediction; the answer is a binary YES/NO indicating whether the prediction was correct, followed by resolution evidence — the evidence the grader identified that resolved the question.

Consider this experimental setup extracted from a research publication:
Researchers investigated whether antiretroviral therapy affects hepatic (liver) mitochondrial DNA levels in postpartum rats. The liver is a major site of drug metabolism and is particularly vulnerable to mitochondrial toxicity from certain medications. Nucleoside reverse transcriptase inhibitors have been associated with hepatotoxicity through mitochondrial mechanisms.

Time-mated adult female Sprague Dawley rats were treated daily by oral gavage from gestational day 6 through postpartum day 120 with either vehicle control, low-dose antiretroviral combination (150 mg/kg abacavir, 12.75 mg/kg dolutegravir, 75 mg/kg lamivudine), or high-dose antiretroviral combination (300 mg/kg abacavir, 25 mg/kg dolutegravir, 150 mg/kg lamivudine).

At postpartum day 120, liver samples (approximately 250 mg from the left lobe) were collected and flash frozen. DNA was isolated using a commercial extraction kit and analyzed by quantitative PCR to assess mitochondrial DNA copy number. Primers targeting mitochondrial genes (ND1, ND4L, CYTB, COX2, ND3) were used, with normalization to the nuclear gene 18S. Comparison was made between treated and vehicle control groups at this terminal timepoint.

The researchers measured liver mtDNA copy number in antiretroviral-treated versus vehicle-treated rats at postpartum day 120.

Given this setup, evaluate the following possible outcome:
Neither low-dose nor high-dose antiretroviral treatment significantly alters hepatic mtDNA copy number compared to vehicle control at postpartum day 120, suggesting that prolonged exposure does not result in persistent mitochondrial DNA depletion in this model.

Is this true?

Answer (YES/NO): NO